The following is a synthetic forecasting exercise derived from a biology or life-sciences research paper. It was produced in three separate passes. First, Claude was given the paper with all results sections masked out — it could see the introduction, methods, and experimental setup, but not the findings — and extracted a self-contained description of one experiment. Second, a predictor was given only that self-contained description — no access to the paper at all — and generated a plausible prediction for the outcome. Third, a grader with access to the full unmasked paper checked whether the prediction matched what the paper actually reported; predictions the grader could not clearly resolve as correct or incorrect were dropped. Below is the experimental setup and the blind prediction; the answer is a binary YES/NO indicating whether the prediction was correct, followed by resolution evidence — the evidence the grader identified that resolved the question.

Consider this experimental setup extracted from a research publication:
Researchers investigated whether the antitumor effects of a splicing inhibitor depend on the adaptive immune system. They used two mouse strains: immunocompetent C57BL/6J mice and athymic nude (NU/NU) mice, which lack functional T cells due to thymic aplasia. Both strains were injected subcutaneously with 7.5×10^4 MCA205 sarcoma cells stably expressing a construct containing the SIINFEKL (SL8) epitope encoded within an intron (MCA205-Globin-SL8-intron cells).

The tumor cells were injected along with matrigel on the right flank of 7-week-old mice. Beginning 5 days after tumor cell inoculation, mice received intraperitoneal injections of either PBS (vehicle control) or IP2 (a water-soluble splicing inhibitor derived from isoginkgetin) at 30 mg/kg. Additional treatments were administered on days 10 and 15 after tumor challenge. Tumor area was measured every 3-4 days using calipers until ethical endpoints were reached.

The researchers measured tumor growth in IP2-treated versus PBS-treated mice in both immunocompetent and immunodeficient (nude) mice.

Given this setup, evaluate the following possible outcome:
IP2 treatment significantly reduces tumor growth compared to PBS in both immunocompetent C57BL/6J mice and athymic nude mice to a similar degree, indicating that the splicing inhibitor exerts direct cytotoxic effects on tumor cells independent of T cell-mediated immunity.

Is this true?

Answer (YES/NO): NO